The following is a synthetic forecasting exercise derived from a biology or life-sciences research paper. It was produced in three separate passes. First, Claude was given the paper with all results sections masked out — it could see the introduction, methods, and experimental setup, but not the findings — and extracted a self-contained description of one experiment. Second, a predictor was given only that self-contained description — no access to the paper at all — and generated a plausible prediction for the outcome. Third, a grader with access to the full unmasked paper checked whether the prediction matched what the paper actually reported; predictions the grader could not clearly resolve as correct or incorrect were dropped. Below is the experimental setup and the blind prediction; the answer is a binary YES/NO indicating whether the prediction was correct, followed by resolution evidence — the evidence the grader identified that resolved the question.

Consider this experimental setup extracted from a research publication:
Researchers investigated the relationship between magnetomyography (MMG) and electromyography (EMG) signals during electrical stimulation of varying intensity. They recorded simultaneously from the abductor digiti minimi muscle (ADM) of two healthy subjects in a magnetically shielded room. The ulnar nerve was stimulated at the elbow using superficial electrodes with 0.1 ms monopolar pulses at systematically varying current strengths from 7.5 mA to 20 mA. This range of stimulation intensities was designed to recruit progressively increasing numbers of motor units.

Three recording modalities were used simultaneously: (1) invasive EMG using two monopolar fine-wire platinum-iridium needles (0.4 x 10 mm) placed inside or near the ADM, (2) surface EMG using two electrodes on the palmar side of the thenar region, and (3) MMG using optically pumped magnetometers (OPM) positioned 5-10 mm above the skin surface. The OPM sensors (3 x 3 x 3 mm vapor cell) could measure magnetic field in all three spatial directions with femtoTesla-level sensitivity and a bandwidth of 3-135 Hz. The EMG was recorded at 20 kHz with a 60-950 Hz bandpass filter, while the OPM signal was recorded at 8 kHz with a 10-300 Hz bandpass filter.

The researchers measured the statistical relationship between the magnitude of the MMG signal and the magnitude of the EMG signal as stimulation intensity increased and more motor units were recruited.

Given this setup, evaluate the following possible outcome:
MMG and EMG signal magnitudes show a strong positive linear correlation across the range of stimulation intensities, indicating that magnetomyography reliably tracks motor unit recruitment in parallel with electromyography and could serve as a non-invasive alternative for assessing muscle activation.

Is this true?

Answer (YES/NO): YES